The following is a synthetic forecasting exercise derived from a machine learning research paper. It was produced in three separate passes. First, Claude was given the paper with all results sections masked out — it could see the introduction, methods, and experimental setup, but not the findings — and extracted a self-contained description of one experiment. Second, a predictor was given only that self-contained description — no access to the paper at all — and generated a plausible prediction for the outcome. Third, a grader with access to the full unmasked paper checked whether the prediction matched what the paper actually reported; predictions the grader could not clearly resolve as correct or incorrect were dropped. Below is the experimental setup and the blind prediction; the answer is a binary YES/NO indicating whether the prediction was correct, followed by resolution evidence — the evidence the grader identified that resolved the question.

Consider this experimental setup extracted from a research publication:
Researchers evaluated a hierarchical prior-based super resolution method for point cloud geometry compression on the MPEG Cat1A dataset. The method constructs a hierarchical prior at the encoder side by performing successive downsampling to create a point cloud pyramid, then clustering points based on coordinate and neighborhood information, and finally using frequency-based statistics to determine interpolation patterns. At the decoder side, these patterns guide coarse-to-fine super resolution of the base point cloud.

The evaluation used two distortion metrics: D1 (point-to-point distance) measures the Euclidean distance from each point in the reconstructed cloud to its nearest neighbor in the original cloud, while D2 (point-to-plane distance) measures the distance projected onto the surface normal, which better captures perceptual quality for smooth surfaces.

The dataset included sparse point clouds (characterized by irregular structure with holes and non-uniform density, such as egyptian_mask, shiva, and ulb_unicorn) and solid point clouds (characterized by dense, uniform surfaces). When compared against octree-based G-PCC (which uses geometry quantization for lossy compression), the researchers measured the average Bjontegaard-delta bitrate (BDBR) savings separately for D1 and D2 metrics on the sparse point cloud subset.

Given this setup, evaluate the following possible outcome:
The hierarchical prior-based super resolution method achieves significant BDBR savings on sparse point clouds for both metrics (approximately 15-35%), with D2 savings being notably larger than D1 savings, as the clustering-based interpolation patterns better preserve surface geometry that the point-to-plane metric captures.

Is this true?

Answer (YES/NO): NO